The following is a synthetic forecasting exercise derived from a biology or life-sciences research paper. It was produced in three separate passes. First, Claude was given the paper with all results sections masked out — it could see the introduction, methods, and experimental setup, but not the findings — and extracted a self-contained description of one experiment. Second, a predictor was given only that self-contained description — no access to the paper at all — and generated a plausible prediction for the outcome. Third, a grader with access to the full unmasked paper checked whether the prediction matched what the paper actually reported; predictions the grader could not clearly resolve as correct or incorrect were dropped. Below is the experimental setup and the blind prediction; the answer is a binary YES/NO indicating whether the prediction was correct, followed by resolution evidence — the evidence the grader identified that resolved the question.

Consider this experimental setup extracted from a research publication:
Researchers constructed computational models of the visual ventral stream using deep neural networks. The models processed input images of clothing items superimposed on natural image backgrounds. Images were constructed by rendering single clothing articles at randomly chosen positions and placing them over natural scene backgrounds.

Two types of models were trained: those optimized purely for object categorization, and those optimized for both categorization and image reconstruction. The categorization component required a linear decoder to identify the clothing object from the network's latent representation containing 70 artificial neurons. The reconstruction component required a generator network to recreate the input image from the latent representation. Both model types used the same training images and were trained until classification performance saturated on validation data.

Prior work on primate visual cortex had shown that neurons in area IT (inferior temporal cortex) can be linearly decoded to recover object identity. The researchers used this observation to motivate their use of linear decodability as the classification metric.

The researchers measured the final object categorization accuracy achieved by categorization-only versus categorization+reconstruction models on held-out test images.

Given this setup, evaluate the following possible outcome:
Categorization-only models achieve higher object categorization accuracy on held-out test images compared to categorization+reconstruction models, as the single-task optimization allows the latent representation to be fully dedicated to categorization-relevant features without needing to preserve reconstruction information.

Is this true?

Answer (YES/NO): NO